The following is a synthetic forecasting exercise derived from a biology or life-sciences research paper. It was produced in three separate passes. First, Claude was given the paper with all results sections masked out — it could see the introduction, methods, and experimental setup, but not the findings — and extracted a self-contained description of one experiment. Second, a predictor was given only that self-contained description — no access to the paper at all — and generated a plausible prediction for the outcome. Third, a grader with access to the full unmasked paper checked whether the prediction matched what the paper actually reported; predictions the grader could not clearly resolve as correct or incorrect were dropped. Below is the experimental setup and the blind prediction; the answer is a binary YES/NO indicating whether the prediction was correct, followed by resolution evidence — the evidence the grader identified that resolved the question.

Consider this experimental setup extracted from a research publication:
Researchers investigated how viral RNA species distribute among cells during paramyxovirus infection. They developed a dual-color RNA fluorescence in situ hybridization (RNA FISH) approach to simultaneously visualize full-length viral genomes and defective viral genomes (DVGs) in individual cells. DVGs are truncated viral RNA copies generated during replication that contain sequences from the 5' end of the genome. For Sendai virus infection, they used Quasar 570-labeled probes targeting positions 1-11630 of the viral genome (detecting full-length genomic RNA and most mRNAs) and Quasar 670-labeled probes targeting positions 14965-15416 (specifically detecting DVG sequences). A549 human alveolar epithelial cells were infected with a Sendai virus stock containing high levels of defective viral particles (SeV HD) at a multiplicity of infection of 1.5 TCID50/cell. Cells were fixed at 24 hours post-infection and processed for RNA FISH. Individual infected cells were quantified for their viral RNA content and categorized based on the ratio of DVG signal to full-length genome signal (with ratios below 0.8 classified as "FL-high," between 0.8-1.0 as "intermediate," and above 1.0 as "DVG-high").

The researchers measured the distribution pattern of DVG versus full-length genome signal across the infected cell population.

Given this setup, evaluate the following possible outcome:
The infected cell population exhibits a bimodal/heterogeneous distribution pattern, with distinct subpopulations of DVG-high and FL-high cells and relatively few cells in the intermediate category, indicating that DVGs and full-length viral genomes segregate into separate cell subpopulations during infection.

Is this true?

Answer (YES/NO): YES